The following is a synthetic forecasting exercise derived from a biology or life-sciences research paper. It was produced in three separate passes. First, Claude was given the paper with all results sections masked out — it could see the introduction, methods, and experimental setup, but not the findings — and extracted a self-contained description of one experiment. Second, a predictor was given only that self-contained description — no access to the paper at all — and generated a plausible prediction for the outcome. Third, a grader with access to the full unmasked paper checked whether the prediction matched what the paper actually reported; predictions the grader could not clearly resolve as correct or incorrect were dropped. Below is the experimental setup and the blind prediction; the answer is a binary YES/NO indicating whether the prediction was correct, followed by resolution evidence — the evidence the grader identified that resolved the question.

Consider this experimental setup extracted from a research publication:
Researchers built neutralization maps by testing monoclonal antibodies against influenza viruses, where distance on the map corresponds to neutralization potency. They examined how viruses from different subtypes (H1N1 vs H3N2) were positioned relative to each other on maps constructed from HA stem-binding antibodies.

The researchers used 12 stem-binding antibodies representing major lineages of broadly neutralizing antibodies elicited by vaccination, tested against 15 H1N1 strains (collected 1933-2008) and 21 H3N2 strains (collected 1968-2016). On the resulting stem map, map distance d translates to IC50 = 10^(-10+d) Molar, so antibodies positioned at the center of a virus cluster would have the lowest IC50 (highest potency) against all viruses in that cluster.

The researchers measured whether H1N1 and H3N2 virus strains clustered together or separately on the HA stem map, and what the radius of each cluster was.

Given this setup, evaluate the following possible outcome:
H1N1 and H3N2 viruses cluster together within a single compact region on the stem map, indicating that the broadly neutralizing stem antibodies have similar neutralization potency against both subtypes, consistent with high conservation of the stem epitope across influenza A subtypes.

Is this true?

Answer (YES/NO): NO